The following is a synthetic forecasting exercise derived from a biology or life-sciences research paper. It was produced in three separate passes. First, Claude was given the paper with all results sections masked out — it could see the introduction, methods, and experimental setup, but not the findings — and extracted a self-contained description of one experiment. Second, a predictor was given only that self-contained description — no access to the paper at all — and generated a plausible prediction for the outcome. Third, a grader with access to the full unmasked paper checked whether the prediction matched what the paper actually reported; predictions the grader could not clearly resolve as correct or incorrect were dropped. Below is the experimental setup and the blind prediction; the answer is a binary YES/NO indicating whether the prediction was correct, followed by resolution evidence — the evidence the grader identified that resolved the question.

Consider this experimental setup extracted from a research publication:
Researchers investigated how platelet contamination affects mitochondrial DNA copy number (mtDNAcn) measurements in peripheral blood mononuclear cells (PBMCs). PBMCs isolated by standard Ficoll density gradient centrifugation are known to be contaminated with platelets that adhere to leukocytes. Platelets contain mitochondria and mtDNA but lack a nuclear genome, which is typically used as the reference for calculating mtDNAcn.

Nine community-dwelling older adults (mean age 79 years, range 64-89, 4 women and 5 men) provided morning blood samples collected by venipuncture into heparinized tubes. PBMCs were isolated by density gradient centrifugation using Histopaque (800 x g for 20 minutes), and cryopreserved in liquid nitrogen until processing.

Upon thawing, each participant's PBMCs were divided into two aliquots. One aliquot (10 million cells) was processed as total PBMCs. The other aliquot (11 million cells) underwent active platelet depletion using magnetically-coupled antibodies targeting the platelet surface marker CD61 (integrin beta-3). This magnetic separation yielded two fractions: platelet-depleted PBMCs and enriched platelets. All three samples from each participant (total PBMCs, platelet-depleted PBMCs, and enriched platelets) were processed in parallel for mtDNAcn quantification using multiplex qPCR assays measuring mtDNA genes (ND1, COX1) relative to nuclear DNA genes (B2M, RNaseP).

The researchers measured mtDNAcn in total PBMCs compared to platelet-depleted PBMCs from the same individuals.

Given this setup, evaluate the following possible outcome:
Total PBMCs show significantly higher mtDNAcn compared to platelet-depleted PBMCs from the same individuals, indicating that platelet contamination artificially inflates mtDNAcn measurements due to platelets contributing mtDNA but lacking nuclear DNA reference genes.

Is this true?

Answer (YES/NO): YES